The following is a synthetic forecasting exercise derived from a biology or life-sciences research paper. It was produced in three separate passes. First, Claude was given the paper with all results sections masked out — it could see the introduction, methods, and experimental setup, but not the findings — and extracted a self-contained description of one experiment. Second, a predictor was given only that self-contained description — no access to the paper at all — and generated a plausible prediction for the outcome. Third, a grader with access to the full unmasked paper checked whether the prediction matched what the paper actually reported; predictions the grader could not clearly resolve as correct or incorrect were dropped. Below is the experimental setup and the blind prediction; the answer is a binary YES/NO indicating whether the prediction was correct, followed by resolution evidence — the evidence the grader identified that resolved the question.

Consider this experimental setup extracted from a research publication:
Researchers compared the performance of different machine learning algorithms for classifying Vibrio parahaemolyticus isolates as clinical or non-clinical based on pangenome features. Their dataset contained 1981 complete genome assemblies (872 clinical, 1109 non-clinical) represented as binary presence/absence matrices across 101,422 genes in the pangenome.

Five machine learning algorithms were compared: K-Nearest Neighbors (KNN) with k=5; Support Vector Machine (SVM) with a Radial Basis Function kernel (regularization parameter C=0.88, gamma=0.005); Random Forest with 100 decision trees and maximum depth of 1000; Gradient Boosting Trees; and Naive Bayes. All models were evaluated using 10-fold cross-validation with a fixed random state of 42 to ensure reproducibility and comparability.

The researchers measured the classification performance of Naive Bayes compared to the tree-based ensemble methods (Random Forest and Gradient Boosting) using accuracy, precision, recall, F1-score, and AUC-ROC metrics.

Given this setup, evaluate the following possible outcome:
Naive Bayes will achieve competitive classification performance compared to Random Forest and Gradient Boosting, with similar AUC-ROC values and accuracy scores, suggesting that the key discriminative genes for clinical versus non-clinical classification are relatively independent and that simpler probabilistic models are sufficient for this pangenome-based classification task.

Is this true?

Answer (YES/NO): NO